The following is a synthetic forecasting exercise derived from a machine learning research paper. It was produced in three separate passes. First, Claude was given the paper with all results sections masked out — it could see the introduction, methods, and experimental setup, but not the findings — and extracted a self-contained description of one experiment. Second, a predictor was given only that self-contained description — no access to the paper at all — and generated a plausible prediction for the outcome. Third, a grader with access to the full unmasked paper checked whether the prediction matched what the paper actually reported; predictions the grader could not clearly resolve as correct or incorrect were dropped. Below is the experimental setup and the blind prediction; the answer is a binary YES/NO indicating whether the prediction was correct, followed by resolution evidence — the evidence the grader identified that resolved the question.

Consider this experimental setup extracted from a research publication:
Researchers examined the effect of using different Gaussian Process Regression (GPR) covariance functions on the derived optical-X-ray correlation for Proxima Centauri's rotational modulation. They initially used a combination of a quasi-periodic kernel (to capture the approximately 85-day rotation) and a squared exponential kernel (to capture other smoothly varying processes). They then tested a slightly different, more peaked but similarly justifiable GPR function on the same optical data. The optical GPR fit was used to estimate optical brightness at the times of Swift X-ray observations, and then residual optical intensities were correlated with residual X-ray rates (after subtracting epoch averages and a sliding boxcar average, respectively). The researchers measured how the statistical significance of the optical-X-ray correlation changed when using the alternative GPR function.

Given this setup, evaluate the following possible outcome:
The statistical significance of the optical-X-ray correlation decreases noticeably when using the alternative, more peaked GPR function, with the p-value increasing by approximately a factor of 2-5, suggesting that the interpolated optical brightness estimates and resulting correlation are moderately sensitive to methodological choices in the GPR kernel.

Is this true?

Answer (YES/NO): NO